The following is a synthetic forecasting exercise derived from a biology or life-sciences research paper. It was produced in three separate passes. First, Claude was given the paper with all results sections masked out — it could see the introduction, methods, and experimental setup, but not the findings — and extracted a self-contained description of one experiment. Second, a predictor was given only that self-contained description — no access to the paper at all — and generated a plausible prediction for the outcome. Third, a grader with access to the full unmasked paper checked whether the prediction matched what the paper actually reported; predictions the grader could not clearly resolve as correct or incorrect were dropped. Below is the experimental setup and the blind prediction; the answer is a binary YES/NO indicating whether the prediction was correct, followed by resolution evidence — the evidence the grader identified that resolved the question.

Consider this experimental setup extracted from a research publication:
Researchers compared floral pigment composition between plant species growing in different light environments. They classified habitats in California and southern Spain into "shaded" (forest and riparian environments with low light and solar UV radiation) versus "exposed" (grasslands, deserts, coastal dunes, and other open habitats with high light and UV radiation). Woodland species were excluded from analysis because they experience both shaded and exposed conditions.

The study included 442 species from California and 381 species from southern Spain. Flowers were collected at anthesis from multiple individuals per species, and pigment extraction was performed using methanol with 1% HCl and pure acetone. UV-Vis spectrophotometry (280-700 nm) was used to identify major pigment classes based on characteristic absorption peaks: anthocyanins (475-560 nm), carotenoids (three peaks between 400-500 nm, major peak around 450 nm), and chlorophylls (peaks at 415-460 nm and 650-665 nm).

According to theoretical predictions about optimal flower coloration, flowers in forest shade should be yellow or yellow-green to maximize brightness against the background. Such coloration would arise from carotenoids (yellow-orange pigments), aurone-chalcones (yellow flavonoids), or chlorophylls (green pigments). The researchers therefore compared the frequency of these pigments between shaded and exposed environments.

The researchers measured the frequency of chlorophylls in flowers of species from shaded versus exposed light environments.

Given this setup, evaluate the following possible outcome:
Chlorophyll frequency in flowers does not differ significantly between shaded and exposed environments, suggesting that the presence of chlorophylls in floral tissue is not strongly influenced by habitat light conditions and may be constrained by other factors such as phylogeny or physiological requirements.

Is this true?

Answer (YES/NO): NO